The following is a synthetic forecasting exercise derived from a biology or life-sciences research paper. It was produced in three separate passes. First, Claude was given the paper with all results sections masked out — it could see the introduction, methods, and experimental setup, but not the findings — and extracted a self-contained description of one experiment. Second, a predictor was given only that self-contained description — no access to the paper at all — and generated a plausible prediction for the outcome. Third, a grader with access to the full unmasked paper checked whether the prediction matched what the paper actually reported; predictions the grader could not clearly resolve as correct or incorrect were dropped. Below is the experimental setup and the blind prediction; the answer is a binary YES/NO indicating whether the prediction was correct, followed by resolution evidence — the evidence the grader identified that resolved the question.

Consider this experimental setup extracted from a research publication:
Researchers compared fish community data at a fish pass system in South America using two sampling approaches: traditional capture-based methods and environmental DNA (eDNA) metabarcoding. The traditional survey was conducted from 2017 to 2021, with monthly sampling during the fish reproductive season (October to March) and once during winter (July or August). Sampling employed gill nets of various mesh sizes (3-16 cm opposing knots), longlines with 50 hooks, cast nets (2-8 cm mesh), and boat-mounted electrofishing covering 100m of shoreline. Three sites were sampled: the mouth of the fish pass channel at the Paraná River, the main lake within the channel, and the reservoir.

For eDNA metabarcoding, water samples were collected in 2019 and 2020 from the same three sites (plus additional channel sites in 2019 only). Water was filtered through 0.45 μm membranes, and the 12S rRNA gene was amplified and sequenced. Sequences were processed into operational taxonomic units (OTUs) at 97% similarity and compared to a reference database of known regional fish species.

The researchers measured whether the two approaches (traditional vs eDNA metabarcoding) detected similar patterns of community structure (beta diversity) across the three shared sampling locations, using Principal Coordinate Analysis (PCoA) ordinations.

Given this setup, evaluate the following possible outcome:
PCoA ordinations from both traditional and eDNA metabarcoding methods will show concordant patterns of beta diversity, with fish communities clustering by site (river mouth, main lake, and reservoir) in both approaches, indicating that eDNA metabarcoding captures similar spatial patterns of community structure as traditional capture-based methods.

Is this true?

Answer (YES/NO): YES